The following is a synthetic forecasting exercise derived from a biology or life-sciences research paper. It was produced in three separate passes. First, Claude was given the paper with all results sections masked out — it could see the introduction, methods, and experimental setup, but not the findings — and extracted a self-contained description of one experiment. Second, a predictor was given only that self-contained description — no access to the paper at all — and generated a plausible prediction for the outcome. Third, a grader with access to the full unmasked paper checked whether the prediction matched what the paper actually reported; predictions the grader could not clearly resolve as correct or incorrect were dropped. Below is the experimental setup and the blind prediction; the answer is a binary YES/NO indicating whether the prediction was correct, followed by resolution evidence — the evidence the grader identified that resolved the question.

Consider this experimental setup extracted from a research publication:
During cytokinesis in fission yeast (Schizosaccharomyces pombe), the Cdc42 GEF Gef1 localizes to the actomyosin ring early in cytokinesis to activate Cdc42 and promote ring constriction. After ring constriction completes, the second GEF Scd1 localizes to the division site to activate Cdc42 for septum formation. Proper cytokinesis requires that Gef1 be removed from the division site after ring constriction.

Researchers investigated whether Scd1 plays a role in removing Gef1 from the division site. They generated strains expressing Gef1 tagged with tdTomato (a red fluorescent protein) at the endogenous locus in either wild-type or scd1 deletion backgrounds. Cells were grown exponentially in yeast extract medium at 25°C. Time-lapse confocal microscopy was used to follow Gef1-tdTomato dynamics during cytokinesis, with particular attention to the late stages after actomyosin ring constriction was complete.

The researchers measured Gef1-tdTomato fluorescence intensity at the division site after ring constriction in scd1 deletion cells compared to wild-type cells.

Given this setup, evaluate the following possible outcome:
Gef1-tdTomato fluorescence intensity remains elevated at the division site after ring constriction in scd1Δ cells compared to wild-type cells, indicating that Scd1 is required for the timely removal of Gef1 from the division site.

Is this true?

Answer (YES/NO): YES